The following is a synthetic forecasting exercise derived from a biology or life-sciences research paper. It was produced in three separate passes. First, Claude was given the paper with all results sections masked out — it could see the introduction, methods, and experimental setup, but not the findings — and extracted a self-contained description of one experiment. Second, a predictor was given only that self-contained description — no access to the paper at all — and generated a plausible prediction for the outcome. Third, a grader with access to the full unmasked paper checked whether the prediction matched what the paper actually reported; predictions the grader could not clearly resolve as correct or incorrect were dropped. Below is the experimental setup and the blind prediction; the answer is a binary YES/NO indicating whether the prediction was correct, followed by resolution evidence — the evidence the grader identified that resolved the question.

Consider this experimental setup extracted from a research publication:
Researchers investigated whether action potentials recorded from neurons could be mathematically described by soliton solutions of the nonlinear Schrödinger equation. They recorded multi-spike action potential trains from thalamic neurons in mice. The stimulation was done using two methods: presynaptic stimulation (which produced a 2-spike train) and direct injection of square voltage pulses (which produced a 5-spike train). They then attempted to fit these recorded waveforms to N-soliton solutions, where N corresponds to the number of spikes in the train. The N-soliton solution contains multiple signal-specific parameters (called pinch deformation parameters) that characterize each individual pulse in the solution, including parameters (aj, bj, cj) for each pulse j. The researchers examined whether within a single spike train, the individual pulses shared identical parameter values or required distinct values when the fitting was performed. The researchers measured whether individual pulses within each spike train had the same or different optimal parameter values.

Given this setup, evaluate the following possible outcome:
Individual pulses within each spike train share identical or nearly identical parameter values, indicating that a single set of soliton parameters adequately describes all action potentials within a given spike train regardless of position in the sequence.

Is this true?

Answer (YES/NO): NO